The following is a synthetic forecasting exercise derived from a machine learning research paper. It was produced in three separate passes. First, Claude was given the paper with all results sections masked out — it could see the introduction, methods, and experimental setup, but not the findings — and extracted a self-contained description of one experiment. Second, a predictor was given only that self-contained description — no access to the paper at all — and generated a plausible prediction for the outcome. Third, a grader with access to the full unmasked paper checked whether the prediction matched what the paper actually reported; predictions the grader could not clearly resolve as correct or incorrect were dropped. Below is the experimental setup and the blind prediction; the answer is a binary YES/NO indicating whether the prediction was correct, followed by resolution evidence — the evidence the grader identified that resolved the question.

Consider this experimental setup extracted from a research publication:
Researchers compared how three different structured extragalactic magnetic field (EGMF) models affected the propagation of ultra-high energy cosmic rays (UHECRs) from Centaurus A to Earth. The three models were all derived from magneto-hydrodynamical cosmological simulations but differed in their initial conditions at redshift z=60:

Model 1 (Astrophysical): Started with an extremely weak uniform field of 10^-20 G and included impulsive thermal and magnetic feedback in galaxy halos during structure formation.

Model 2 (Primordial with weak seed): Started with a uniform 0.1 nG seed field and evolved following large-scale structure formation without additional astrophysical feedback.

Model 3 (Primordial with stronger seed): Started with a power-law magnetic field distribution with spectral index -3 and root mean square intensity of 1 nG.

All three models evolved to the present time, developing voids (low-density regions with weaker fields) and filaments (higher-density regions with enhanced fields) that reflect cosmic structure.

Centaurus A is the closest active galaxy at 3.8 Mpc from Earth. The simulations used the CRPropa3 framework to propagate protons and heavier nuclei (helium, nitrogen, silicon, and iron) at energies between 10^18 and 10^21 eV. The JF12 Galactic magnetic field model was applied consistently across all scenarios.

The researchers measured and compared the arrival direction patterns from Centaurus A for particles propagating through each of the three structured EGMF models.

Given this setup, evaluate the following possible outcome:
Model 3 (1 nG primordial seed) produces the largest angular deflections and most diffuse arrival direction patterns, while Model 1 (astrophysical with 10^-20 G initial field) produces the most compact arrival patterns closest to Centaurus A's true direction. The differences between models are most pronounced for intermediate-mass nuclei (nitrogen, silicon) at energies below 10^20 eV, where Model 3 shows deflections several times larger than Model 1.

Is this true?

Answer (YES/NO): NO